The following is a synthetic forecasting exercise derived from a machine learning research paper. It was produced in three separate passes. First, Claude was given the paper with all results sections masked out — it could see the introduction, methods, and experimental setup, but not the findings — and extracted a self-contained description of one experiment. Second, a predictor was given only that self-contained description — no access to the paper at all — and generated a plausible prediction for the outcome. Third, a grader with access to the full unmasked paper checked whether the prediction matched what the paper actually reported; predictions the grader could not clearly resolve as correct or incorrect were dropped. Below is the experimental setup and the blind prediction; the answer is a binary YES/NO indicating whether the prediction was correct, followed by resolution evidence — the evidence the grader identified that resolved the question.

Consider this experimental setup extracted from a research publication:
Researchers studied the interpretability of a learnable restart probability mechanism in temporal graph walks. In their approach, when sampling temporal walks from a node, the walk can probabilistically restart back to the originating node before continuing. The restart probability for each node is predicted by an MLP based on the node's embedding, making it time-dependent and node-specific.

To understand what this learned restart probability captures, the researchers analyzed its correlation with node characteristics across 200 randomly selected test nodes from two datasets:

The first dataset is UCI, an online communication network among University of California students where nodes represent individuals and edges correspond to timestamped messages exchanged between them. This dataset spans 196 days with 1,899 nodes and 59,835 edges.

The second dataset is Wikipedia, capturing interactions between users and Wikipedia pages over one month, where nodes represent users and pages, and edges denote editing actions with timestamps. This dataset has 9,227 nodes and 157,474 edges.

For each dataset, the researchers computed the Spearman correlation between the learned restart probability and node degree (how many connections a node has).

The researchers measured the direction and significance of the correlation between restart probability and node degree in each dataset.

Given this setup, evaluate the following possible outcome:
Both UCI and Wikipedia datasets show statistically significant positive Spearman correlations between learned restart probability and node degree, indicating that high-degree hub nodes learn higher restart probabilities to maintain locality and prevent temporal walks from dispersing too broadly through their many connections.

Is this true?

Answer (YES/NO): NO